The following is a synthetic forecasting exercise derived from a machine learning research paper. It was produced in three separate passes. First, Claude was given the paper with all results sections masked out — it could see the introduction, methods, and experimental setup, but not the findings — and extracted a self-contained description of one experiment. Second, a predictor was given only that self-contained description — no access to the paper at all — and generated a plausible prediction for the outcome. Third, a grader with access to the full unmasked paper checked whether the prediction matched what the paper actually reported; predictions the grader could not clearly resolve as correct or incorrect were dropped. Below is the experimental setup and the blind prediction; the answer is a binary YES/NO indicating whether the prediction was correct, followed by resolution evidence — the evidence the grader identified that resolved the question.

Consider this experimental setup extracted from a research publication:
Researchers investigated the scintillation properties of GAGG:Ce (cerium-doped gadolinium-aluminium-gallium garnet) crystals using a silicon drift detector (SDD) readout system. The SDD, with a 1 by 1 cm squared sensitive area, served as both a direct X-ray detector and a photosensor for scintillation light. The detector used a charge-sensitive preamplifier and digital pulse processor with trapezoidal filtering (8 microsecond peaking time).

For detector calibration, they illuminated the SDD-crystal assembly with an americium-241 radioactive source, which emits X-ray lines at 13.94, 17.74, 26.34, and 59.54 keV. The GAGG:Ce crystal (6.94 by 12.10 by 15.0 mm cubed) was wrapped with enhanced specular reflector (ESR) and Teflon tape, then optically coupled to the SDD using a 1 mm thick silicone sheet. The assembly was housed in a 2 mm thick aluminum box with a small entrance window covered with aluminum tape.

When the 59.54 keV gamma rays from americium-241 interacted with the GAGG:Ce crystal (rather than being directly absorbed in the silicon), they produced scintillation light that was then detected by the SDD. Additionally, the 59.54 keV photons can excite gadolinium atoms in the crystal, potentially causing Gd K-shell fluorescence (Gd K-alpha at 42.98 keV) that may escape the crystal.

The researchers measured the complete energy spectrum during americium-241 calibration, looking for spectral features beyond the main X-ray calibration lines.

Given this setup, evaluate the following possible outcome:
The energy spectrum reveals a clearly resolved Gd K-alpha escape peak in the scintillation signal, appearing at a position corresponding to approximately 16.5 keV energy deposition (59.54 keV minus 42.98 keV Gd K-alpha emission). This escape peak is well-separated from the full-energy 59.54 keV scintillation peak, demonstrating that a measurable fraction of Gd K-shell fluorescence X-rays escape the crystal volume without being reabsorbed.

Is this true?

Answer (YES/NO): NO